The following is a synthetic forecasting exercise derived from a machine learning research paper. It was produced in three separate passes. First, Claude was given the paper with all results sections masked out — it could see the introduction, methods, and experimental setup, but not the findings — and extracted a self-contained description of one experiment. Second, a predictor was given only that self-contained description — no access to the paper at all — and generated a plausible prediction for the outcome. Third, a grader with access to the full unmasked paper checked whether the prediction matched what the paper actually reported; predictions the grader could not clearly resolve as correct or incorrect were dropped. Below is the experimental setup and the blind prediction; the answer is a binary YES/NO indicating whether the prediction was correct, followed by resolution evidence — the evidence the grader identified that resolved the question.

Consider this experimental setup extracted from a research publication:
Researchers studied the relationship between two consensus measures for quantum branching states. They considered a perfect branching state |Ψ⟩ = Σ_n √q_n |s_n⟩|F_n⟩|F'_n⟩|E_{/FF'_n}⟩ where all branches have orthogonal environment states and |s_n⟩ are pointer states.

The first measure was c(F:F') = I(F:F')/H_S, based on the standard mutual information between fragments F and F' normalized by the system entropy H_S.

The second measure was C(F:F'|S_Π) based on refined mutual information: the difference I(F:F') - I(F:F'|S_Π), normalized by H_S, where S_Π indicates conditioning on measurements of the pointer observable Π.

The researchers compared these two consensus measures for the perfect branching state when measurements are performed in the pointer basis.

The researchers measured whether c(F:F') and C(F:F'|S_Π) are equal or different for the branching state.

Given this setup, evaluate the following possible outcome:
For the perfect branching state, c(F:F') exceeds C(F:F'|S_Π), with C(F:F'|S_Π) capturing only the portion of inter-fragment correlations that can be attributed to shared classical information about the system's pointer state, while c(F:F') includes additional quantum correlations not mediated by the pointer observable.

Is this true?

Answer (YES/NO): NO